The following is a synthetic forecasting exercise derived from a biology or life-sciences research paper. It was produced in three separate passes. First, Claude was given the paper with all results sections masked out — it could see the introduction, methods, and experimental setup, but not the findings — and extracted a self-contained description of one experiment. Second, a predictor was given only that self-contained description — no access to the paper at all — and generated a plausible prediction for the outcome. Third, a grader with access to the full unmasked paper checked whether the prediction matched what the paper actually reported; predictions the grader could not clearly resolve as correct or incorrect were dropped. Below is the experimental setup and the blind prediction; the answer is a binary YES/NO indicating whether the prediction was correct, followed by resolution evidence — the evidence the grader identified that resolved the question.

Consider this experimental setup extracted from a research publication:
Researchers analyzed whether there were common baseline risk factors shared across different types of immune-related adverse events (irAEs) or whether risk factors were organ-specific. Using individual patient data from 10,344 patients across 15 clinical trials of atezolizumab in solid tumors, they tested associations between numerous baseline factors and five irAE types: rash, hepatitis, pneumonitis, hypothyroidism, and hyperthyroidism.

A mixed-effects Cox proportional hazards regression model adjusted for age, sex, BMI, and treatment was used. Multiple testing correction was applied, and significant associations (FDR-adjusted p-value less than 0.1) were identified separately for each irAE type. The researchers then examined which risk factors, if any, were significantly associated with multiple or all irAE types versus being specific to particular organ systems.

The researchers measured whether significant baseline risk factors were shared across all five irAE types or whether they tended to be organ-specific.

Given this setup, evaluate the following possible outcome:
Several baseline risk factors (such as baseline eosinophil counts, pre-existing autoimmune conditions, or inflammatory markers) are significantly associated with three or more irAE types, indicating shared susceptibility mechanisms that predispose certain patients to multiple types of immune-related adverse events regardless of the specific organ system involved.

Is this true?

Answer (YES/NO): NO